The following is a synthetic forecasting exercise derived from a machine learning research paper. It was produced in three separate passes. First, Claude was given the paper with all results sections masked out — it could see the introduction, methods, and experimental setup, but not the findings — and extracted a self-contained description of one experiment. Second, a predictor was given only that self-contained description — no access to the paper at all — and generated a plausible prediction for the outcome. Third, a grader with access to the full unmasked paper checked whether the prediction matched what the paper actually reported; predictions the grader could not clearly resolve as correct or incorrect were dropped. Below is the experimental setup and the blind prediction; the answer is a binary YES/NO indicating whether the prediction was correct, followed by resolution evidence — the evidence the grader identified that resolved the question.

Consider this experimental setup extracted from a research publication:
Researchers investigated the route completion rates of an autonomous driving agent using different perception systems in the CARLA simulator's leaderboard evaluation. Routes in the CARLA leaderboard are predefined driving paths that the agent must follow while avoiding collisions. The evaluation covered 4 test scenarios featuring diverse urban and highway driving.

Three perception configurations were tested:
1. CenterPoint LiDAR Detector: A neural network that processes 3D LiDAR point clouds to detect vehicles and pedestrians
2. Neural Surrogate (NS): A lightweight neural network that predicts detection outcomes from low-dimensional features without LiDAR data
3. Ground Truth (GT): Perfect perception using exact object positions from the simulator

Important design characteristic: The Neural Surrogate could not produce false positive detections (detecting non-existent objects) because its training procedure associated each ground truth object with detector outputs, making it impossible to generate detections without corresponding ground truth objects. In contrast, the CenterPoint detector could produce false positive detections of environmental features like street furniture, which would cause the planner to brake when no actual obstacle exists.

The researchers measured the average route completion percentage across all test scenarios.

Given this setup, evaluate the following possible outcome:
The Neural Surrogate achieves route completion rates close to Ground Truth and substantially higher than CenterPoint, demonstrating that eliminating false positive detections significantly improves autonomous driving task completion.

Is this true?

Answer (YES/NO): YES